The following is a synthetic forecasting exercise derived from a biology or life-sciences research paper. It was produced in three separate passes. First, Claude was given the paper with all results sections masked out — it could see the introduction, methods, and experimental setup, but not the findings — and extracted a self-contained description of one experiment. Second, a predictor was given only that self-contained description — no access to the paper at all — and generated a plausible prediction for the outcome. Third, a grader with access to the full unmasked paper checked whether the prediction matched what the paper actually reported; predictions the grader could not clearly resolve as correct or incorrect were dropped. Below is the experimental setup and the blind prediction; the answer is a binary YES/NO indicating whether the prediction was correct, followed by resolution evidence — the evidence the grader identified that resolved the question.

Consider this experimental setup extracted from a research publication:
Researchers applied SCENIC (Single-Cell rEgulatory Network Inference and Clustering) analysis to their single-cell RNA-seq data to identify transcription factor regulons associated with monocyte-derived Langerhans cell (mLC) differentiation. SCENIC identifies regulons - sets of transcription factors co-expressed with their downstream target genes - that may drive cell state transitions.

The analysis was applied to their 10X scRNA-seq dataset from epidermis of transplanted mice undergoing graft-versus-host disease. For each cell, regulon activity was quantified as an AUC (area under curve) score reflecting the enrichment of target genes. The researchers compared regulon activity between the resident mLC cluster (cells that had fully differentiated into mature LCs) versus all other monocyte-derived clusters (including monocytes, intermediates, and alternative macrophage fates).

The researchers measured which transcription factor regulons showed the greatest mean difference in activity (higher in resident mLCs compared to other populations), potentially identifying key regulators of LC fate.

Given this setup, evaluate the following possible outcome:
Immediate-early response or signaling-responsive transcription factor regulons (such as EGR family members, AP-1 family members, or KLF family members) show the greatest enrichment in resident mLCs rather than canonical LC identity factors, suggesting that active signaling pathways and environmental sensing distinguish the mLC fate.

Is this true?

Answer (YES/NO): NO